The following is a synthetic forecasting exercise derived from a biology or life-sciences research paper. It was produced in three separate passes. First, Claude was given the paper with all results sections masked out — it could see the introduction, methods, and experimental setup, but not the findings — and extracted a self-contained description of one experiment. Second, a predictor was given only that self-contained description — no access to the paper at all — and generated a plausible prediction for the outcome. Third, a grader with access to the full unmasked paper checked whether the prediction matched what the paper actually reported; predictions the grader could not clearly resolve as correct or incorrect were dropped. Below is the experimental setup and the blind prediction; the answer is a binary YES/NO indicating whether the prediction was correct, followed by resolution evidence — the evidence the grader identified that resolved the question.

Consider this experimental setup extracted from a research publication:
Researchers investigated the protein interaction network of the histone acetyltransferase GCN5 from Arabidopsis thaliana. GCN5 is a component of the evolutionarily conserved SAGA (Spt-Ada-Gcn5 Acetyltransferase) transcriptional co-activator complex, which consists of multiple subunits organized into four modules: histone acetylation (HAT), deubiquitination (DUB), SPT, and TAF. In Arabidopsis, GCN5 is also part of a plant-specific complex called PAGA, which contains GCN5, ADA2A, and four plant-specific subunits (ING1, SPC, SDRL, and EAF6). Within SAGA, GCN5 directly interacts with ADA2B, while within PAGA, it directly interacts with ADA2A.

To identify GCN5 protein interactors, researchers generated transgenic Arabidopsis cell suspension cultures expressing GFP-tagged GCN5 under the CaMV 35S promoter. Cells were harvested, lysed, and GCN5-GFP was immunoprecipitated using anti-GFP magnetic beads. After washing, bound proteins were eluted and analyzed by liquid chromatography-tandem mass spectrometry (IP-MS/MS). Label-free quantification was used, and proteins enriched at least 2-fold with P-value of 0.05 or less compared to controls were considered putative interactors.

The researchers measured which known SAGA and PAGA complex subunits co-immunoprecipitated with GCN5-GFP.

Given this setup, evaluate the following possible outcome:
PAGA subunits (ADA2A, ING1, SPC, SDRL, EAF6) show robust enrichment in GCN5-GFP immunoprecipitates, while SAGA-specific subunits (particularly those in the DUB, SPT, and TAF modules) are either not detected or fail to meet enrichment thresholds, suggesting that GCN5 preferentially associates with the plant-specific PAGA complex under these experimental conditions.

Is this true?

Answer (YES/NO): NO